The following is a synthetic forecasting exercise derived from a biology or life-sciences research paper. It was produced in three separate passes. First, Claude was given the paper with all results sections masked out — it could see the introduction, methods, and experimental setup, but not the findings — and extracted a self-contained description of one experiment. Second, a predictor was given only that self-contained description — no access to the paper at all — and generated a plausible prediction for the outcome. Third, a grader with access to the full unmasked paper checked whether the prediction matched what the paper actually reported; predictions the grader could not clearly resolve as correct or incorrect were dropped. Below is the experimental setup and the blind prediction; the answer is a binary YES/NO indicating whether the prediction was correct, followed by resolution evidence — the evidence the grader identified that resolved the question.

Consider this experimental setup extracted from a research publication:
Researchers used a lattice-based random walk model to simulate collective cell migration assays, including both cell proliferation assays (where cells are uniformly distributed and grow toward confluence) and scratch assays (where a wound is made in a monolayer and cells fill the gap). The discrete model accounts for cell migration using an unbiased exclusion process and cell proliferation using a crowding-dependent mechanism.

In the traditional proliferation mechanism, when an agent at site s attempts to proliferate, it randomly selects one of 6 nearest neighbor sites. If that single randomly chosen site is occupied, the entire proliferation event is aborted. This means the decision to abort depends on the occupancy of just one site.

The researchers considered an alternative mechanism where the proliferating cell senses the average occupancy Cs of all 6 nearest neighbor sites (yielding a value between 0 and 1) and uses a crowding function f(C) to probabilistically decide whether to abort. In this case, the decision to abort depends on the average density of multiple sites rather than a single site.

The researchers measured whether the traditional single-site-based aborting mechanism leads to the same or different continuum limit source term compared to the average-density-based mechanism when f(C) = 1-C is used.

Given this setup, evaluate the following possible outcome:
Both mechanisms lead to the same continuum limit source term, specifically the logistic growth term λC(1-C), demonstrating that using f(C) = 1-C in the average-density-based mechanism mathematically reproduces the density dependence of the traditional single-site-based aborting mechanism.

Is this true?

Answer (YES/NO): YES